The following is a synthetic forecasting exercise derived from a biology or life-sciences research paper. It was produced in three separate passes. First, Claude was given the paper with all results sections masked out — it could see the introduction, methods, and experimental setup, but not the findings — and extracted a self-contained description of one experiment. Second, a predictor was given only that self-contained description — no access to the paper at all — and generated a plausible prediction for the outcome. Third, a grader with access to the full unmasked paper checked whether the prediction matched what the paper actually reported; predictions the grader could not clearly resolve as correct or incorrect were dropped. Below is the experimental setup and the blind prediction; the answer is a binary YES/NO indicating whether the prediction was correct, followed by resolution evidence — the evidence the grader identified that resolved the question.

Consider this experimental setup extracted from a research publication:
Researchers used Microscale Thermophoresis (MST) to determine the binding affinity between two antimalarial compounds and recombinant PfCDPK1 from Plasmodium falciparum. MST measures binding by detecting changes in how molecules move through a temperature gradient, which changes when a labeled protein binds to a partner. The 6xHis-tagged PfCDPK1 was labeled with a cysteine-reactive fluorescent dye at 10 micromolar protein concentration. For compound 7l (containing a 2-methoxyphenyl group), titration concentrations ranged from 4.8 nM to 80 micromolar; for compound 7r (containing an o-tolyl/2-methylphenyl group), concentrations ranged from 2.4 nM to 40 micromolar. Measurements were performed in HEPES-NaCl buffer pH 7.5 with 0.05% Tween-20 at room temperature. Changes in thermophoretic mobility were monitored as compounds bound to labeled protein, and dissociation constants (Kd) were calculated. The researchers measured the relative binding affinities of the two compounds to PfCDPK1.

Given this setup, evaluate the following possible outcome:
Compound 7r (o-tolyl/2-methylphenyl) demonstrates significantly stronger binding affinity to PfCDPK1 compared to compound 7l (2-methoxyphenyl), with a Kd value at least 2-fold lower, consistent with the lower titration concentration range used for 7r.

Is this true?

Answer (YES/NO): YES